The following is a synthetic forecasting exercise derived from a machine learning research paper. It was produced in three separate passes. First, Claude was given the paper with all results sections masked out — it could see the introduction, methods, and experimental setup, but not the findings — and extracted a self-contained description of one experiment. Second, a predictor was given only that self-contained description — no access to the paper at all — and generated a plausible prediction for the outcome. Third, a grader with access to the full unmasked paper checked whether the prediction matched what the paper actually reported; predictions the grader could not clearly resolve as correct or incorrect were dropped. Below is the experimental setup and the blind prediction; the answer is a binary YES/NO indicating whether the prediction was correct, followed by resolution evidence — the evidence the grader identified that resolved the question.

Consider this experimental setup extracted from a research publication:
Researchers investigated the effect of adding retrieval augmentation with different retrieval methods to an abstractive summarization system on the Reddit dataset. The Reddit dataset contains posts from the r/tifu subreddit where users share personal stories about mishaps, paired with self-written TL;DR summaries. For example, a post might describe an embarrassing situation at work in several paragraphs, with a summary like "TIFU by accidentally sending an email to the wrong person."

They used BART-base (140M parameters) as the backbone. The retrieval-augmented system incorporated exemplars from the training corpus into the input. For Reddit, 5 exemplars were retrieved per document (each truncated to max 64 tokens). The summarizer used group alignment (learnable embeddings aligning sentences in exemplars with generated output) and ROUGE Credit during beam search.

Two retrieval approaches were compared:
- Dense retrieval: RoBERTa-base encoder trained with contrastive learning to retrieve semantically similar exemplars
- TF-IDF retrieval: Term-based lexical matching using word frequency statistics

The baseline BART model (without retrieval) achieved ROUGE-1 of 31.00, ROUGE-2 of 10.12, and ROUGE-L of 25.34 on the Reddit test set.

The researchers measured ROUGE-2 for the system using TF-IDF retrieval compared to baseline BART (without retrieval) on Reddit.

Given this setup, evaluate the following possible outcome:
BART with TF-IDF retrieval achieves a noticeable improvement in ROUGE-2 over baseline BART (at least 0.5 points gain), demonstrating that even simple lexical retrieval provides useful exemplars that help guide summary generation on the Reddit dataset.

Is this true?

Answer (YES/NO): NO